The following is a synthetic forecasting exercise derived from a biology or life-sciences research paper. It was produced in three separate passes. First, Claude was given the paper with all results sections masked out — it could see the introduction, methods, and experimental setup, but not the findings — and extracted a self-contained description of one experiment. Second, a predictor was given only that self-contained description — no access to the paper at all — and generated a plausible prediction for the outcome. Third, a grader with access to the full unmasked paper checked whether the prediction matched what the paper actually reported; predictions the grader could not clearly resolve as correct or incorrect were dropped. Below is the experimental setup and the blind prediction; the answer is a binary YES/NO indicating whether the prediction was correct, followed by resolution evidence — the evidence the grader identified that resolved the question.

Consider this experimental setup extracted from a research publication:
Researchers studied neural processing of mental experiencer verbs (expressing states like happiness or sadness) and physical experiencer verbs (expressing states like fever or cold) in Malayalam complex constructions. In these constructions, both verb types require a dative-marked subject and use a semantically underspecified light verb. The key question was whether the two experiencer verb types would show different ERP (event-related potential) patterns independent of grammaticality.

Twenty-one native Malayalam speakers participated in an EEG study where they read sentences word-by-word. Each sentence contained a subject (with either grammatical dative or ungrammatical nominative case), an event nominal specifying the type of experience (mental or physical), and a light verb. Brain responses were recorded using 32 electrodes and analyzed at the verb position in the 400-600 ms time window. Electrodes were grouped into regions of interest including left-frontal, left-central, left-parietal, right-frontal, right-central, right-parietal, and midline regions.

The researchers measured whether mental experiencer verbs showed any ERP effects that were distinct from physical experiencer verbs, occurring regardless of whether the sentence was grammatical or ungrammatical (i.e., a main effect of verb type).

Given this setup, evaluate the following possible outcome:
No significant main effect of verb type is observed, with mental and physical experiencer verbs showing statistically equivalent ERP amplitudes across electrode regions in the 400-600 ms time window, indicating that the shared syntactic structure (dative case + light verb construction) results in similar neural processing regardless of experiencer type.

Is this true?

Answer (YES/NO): NO